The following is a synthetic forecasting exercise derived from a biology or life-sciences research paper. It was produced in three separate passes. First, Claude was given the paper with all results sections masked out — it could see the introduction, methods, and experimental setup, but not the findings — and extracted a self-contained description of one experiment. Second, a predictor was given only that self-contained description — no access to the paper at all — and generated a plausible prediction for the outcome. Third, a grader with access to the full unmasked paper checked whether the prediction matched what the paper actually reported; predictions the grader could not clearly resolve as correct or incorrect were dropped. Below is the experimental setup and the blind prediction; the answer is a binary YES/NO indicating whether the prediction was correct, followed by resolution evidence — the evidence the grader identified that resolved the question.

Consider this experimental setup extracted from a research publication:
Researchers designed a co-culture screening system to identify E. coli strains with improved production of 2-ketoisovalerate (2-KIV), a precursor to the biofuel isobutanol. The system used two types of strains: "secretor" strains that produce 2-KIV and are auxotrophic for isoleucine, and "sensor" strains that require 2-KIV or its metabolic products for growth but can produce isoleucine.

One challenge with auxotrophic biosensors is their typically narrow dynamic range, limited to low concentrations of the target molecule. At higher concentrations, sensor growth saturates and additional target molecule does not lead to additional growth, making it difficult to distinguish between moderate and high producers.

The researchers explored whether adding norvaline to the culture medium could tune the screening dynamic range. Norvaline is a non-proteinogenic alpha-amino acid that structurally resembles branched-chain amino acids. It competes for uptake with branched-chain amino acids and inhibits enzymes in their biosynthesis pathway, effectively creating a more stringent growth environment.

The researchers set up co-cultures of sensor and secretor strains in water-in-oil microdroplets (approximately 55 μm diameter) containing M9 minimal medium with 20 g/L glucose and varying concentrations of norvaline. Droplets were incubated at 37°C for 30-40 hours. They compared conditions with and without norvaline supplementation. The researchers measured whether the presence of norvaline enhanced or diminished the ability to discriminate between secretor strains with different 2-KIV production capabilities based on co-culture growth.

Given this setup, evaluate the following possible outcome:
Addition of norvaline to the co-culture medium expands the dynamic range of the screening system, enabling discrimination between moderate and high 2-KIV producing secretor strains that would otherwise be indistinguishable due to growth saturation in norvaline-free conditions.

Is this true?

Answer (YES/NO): YES